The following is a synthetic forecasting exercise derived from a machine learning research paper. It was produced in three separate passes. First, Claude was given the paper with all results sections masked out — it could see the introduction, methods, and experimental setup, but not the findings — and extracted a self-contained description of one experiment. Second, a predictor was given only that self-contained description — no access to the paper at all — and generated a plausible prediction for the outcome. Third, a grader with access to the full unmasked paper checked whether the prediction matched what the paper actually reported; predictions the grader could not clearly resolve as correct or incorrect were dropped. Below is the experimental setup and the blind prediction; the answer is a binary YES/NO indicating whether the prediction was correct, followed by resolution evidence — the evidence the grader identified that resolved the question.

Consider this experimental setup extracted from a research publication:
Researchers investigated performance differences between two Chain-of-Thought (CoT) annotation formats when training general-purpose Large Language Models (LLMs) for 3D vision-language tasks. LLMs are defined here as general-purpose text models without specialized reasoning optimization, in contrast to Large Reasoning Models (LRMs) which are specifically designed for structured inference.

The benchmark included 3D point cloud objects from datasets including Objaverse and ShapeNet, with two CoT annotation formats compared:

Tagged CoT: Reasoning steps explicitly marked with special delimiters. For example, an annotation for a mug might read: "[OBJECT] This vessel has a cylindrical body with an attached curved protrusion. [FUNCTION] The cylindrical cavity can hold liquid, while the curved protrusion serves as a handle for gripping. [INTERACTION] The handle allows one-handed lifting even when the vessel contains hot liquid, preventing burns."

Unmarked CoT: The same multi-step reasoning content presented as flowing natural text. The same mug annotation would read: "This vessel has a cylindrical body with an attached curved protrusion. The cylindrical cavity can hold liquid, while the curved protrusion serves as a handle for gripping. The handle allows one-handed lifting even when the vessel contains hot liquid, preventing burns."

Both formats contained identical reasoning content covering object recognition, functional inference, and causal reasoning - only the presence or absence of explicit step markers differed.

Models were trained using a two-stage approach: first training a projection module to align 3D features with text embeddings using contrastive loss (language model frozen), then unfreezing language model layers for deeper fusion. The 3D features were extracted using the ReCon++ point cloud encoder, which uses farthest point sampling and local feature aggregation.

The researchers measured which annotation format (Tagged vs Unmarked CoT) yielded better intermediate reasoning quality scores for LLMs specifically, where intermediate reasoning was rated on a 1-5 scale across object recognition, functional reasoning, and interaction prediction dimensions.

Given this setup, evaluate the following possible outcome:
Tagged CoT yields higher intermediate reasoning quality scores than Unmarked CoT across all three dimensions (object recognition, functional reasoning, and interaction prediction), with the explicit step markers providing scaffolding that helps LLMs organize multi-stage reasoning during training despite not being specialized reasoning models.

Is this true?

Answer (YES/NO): NO